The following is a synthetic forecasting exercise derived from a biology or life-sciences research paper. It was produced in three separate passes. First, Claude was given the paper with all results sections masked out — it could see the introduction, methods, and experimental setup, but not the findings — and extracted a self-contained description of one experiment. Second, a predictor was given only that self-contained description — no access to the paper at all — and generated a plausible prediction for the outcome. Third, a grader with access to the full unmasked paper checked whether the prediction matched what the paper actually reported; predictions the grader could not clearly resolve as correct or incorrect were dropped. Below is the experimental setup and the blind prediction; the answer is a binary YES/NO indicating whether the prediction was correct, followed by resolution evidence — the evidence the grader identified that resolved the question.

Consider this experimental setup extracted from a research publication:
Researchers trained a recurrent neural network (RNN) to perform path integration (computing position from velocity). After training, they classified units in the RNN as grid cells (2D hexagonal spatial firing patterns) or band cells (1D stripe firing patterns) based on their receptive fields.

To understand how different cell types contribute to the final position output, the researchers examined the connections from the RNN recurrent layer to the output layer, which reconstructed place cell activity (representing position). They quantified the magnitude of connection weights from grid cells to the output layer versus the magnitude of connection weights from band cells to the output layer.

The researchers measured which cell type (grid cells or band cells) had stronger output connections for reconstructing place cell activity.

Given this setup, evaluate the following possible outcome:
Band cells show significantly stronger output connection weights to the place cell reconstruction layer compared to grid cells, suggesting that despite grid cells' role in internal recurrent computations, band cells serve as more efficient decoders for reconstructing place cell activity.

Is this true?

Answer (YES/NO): NO